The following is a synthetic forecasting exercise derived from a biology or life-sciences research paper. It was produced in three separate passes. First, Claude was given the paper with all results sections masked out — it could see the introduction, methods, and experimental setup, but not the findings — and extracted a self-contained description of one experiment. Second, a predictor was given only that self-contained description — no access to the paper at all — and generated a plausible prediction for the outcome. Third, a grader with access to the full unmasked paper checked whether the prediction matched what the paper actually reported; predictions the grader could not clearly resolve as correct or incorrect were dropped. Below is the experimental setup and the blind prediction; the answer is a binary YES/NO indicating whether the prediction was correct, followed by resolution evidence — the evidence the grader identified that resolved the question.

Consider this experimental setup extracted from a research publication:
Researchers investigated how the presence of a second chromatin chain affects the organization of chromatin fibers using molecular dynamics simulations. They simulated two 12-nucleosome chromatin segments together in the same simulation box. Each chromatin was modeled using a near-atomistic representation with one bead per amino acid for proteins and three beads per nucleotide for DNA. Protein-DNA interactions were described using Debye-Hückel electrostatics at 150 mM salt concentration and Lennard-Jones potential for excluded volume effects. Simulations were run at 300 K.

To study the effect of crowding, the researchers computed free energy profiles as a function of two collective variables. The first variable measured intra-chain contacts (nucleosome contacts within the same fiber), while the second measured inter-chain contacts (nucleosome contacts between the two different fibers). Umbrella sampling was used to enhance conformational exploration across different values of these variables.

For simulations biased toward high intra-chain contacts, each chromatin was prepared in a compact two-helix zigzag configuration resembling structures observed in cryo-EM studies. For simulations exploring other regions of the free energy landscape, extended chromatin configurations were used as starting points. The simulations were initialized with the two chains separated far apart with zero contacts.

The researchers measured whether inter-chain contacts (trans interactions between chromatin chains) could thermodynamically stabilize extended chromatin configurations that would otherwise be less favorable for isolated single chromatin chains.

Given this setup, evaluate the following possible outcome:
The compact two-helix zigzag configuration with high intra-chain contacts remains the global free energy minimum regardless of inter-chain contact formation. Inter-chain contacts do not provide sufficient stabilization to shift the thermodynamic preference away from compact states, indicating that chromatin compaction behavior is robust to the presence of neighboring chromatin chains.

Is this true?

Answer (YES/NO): NO